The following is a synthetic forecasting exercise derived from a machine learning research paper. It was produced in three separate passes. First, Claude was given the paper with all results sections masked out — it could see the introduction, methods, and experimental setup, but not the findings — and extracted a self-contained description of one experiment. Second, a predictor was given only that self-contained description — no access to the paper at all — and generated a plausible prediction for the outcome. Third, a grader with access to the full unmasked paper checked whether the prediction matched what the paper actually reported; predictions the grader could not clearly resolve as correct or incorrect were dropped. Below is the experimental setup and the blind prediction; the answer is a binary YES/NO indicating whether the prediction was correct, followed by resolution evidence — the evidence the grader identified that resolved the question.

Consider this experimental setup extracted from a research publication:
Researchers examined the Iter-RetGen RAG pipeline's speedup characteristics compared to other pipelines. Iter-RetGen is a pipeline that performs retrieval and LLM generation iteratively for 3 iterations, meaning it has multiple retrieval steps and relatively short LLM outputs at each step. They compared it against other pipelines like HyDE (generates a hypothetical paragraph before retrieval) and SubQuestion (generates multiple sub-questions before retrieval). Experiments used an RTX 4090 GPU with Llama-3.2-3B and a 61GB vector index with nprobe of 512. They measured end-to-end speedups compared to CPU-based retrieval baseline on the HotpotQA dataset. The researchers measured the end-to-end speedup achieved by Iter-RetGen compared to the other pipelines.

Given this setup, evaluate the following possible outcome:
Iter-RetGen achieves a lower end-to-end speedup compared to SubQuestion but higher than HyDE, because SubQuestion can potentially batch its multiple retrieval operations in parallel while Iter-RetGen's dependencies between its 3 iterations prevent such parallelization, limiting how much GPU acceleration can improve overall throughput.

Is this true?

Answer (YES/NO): NO